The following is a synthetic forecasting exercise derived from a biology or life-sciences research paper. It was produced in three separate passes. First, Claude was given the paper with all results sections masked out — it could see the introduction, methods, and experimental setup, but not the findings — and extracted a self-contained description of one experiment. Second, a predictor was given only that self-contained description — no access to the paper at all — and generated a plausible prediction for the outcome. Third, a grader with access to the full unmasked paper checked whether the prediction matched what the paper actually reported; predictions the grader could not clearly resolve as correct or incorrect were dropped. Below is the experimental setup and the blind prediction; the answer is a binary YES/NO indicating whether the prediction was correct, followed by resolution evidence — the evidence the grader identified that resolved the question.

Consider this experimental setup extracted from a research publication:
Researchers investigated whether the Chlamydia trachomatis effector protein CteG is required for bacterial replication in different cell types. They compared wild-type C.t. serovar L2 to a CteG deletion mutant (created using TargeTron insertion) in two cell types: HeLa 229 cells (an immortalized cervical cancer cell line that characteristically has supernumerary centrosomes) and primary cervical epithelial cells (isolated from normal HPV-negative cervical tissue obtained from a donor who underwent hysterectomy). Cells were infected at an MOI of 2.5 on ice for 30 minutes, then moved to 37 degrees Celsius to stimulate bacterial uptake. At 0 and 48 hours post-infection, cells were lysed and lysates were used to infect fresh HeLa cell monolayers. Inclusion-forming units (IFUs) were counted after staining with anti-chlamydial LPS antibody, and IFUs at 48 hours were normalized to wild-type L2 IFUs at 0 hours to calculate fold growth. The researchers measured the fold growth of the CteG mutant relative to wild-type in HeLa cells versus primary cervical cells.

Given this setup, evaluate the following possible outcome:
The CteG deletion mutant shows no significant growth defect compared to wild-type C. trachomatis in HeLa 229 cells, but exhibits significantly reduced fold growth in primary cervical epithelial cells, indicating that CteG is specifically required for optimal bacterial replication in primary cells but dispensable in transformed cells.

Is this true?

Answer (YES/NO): YES